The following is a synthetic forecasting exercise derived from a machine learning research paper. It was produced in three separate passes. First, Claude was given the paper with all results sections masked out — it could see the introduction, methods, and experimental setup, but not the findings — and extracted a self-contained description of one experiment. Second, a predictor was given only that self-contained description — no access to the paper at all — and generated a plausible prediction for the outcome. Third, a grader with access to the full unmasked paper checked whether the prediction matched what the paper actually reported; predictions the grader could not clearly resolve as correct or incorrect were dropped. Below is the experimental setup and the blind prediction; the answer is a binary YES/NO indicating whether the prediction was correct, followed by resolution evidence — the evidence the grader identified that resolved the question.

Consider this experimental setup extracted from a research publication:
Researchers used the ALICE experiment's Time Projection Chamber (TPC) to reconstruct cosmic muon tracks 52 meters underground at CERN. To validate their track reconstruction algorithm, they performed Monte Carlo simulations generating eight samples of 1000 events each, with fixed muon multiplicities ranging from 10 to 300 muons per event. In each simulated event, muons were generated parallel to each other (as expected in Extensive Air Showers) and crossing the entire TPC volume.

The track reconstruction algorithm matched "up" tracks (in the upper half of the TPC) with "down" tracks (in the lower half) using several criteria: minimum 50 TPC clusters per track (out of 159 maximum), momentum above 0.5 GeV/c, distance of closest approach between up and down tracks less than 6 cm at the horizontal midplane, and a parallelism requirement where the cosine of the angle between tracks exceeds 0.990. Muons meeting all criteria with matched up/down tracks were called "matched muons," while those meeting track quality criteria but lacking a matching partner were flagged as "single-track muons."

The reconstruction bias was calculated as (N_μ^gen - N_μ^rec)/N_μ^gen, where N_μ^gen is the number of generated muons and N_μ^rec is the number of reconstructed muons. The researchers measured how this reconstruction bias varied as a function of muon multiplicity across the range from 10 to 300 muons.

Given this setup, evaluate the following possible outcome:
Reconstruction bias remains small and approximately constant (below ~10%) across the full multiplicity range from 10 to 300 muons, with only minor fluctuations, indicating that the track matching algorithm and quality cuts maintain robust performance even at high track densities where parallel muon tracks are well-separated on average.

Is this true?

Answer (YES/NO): NO